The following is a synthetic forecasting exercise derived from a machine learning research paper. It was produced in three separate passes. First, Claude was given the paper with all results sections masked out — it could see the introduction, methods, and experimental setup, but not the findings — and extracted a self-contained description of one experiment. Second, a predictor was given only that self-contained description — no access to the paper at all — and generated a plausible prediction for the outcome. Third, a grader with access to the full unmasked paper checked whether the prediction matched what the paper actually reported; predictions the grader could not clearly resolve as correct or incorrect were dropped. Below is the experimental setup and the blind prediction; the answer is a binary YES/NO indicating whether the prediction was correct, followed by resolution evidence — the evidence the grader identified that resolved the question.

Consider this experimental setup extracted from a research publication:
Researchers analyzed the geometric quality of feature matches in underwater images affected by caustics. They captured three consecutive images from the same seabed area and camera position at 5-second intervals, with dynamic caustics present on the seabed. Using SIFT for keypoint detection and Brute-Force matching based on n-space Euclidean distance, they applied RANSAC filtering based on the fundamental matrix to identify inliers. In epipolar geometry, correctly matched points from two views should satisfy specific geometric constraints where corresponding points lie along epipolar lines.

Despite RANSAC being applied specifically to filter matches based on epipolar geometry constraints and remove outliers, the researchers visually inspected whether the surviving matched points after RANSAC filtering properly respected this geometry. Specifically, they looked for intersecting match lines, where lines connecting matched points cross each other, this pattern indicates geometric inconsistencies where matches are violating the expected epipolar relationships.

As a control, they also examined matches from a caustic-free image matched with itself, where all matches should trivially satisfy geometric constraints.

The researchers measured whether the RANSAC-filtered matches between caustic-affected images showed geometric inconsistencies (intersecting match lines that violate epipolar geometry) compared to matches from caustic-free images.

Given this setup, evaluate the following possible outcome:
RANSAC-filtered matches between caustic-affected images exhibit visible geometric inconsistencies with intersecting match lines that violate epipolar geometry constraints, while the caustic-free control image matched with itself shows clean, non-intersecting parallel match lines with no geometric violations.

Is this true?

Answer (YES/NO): YES